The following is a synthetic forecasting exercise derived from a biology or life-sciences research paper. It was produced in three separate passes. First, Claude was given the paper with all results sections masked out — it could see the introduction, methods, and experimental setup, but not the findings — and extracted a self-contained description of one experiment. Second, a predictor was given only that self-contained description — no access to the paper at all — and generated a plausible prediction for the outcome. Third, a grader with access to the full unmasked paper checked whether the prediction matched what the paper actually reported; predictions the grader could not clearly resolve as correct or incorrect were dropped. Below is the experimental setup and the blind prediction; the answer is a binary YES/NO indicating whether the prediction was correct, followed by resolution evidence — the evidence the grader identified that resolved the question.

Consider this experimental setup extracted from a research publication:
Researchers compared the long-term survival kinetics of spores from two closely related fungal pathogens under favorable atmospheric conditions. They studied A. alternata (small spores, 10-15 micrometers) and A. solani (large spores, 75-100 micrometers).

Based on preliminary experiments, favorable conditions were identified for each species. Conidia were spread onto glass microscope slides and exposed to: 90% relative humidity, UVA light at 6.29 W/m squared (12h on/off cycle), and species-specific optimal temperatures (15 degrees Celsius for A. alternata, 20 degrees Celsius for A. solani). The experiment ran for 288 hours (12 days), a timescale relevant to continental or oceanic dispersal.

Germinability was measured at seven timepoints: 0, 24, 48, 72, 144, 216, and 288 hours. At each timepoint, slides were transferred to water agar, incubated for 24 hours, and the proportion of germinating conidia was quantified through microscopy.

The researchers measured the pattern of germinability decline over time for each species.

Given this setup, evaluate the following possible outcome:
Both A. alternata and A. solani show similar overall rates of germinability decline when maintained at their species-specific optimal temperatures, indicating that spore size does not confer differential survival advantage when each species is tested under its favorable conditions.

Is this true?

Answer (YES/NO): NO